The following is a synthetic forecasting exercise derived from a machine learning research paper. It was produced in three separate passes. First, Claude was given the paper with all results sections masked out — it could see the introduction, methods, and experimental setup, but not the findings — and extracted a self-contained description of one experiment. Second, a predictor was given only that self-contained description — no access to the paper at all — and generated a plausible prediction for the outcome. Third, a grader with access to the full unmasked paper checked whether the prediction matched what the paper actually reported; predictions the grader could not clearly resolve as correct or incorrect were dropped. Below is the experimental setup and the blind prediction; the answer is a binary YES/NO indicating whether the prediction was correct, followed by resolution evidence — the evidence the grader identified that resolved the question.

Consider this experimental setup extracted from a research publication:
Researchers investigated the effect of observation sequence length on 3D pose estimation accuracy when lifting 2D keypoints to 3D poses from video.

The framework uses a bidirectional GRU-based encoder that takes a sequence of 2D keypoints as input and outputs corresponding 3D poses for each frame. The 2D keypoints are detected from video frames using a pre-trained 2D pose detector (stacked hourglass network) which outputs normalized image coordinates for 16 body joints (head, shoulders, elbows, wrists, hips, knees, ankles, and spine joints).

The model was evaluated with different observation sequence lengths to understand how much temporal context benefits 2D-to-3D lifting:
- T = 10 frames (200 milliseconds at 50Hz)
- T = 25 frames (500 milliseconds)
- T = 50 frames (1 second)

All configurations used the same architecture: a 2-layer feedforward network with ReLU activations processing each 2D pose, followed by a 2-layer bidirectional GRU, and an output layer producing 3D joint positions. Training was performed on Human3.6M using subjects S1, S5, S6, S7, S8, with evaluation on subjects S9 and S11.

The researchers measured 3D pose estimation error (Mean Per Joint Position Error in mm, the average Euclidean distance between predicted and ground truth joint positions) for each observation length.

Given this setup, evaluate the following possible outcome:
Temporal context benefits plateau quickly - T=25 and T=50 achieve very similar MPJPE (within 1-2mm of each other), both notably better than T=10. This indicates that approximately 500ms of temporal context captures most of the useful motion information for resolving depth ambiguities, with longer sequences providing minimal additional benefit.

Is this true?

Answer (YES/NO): NO